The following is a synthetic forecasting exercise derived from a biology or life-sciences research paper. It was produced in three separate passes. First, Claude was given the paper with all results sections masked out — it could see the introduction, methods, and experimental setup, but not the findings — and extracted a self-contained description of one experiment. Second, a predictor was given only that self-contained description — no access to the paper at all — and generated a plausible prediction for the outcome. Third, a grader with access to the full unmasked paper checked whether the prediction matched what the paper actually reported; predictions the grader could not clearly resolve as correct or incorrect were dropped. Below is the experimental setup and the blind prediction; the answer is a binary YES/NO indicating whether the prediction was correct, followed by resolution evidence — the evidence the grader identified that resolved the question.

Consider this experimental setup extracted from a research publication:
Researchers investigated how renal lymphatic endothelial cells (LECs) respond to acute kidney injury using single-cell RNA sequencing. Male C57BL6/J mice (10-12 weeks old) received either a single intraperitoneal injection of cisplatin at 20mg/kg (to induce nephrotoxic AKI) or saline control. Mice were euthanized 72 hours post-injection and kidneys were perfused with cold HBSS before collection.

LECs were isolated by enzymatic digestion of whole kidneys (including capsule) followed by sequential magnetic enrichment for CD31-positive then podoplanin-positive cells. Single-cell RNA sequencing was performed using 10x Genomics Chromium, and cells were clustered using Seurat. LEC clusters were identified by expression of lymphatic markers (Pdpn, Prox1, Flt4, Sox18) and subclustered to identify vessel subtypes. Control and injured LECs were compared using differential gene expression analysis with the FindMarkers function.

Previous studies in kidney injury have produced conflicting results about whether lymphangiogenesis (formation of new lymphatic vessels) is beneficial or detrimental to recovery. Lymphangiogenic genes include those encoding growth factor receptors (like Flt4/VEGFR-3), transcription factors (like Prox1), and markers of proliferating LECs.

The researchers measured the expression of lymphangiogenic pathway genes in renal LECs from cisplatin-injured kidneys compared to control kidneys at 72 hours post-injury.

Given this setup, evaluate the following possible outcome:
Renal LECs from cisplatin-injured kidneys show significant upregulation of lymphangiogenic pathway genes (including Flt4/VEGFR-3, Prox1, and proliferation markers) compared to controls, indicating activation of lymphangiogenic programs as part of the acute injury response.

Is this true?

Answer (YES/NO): NO